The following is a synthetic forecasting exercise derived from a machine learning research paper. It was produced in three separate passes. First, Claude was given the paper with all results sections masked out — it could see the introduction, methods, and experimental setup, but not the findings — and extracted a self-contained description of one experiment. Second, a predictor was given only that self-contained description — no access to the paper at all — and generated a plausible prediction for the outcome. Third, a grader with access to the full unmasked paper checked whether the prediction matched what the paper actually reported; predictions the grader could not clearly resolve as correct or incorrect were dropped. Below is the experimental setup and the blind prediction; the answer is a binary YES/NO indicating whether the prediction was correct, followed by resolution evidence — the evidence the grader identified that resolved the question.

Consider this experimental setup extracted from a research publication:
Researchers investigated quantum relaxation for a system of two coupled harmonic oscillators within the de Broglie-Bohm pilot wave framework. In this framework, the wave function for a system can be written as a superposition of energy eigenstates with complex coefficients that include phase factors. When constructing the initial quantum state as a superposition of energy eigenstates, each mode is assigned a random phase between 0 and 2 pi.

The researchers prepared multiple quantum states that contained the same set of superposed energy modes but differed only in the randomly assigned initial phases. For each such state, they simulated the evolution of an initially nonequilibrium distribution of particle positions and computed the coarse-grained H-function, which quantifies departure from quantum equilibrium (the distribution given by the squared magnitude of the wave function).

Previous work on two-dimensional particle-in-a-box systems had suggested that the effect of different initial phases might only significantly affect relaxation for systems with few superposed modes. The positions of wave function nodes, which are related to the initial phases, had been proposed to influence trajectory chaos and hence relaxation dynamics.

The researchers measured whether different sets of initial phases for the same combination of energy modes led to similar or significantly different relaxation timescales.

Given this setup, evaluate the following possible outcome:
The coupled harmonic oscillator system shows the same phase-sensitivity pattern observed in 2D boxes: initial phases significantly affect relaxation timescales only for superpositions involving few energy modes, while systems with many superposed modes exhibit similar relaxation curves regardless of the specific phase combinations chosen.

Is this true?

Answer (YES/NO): NO